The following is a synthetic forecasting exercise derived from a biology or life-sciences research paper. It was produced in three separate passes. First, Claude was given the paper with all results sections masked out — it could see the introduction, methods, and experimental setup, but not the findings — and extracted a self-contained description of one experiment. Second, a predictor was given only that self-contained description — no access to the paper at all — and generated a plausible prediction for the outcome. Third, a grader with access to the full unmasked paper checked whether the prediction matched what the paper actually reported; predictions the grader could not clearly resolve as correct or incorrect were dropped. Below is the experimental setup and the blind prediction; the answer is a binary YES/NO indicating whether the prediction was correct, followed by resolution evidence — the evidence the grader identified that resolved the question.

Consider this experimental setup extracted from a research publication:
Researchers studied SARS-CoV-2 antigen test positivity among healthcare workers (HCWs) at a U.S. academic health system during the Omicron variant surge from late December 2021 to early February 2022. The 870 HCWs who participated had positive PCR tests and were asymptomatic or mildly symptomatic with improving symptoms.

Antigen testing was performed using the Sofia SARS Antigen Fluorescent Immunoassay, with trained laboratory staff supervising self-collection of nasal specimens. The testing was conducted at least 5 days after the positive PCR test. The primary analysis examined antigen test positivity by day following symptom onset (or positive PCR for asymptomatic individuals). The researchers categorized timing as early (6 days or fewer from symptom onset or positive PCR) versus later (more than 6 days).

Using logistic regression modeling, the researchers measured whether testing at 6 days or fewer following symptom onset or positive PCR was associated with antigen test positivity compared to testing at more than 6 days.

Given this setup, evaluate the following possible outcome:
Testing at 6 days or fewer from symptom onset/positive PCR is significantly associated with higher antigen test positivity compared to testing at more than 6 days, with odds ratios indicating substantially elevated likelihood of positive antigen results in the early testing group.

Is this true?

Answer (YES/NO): YES